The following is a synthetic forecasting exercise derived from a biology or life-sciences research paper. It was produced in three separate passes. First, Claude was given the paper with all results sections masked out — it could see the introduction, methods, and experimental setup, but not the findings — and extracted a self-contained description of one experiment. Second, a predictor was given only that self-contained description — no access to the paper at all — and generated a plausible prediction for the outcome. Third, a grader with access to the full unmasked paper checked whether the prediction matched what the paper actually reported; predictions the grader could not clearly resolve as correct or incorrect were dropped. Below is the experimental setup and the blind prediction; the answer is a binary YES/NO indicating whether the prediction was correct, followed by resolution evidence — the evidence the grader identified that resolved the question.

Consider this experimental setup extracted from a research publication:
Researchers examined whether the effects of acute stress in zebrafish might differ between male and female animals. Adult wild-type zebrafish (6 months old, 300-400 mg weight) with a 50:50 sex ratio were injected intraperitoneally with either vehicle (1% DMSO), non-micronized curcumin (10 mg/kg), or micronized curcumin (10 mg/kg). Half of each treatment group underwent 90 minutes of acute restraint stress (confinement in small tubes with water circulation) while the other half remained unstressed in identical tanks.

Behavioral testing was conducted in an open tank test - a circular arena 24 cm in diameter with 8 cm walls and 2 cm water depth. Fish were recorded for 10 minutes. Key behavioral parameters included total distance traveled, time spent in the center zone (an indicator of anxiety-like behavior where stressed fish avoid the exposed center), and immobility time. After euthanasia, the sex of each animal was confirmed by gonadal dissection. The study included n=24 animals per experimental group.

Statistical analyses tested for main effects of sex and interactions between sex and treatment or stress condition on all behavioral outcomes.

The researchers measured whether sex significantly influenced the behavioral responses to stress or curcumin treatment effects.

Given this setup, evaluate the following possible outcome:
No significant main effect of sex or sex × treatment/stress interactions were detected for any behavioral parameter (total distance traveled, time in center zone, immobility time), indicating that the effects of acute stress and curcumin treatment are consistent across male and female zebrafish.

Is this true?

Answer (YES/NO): YES